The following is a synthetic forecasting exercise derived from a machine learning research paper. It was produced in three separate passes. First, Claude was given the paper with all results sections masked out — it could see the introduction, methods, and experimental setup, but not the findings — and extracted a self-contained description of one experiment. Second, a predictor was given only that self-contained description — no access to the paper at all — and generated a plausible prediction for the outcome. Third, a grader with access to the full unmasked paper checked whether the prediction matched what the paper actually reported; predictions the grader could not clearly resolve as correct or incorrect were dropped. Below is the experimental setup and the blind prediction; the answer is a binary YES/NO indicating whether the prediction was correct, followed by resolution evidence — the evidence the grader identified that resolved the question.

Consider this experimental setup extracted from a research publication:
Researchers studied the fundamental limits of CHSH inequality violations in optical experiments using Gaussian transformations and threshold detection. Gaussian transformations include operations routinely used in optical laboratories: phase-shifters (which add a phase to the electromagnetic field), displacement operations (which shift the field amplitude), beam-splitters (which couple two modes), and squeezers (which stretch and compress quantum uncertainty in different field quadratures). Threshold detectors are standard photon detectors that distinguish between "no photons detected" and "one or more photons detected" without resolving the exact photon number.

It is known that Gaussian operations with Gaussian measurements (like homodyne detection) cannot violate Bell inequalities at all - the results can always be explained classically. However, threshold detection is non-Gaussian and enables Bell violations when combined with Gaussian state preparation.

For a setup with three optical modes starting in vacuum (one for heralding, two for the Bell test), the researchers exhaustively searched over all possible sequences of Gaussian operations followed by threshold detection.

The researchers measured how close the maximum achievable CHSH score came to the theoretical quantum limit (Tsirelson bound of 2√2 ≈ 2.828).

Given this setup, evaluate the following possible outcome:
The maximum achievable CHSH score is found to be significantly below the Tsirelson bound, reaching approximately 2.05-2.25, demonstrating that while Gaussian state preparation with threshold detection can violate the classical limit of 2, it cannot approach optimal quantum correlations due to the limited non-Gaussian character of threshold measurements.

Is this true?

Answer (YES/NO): NO